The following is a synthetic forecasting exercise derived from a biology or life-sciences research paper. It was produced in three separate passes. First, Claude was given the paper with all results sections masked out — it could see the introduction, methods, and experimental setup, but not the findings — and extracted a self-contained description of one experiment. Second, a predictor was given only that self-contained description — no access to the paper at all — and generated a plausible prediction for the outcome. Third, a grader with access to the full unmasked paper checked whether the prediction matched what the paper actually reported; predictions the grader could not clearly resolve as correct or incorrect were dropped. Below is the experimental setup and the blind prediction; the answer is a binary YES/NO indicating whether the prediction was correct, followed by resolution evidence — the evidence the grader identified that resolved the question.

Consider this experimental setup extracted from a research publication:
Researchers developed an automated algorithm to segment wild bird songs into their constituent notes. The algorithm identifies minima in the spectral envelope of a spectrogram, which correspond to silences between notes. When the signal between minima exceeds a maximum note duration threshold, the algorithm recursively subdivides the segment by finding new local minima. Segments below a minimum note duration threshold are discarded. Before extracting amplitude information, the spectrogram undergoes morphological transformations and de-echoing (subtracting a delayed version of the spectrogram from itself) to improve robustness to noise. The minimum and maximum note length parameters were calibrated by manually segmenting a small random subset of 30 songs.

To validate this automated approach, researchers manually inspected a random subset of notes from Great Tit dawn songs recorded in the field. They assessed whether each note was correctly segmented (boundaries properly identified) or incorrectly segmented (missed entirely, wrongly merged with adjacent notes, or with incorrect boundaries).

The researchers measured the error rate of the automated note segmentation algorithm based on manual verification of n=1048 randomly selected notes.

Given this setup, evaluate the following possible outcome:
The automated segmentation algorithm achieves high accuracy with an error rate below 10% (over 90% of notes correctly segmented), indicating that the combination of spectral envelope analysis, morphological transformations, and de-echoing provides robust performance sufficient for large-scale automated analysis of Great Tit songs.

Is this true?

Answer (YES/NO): YES